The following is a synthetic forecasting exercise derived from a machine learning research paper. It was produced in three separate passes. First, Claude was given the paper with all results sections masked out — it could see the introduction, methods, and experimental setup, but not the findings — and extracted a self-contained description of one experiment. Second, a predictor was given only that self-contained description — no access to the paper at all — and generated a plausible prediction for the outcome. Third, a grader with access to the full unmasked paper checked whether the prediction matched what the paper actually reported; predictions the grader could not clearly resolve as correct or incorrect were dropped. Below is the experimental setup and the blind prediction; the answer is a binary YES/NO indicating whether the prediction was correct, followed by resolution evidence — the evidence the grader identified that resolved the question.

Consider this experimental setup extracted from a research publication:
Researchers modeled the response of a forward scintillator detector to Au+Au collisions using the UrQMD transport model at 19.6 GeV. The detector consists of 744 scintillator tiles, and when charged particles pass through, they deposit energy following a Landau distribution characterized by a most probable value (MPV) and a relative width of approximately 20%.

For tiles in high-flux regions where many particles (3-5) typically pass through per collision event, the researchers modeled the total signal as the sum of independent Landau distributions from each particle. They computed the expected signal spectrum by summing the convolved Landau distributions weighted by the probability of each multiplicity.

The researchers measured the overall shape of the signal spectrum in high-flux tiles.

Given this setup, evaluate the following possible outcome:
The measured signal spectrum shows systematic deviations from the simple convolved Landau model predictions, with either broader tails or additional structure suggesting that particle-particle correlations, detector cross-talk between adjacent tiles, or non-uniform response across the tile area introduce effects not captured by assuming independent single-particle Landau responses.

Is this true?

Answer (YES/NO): NO